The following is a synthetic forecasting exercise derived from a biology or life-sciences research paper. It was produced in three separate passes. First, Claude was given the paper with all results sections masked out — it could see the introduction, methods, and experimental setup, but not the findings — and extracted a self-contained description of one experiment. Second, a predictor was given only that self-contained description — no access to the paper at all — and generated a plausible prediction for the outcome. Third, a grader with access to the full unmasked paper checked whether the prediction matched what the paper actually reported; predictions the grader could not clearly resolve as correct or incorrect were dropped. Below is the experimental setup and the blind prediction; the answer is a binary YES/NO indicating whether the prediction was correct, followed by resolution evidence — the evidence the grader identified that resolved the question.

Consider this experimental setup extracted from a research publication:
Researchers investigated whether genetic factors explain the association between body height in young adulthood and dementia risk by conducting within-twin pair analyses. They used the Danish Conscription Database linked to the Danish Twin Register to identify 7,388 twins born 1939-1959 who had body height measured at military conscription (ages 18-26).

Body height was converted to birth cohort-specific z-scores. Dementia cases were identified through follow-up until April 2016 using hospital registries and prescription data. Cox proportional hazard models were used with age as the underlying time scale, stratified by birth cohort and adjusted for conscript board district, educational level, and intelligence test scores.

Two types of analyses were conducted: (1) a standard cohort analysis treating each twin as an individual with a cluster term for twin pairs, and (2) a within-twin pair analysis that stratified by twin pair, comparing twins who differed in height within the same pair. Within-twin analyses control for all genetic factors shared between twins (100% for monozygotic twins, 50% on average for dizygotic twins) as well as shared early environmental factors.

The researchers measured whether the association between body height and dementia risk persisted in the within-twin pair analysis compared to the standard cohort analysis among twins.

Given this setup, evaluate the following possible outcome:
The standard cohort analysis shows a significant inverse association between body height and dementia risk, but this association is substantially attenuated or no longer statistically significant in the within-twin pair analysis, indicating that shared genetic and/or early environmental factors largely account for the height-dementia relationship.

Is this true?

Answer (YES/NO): NO